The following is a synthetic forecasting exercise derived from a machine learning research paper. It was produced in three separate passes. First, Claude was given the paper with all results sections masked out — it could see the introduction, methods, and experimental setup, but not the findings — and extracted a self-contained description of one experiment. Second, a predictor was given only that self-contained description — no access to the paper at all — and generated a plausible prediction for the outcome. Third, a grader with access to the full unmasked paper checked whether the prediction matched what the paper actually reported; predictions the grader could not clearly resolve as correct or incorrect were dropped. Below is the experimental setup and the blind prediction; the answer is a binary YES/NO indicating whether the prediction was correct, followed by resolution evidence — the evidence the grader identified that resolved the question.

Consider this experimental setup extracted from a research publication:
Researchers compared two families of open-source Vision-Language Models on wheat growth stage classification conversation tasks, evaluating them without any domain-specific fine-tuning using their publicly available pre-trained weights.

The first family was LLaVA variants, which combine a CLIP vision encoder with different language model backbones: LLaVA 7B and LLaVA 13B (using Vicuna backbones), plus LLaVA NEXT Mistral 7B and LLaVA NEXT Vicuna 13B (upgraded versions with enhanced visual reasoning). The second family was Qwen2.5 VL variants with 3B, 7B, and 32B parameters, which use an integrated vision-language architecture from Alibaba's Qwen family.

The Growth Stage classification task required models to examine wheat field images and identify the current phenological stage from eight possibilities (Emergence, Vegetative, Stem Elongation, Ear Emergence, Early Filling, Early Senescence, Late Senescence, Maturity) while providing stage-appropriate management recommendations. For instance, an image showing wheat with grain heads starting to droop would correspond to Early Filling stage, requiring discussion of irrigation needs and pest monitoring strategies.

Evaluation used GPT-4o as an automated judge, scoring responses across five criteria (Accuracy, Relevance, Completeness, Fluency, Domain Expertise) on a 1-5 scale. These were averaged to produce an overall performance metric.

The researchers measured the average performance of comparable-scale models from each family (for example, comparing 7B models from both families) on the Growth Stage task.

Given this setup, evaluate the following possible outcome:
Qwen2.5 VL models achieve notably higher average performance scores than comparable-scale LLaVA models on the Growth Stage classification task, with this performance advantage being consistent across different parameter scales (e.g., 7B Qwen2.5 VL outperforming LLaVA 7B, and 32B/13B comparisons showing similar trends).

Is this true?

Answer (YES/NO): YES